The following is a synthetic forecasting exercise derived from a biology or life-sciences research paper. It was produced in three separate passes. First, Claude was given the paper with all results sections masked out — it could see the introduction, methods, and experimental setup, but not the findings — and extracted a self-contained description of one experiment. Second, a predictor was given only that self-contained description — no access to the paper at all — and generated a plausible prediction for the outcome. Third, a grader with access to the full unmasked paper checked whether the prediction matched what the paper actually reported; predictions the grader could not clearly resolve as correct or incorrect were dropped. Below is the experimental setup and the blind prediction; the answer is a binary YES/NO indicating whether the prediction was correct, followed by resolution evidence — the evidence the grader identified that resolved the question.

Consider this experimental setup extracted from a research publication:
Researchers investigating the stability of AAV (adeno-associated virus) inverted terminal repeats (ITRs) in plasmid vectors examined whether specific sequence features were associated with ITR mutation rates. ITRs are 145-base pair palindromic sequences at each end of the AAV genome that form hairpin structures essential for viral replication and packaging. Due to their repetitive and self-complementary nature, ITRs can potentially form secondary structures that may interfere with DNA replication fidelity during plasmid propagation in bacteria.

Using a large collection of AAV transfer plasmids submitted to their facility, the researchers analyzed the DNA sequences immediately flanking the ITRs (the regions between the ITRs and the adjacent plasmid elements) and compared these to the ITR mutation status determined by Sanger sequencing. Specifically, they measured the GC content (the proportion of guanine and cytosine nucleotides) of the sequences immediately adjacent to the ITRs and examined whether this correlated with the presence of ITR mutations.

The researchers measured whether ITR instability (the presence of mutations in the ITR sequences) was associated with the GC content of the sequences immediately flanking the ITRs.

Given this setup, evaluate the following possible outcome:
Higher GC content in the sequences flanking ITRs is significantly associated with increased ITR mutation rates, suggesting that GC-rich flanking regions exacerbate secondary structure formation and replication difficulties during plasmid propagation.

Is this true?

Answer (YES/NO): YES